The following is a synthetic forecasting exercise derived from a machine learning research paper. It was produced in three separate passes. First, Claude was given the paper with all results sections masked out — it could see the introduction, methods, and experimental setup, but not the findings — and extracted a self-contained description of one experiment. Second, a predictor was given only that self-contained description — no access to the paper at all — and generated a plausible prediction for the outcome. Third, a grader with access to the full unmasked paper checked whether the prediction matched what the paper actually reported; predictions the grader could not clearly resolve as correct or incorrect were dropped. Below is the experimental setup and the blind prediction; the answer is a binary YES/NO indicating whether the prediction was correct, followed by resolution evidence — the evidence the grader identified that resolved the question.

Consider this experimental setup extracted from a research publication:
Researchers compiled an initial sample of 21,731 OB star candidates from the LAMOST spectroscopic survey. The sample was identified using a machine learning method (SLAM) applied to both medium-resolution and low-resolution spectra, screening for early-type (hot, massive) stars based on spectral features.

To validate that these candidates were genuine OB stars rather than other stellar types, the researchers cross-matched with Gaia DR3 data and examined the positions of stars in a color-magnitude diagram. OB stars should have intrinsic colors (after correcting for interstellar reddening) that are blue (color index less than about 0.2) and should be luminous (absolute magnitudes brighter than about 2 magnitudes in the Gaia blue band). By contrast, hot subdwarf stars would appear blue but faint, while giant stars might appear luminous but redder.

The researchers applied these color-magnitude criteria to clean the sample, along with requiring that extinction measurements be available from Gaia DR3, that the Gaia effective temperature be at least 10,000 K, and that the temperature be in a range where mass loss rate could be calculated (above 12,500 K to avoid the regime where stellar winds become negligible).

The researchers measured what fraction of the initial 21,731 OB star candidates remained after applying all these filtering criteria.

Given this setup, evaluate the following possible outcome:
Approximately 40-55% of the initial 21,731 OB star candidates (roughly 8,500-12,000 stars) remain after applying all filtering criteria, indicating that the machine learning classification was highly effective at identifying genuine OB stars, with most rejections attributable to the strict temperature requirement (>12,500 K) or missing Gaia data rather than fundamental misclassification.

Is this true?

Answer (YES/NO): NO